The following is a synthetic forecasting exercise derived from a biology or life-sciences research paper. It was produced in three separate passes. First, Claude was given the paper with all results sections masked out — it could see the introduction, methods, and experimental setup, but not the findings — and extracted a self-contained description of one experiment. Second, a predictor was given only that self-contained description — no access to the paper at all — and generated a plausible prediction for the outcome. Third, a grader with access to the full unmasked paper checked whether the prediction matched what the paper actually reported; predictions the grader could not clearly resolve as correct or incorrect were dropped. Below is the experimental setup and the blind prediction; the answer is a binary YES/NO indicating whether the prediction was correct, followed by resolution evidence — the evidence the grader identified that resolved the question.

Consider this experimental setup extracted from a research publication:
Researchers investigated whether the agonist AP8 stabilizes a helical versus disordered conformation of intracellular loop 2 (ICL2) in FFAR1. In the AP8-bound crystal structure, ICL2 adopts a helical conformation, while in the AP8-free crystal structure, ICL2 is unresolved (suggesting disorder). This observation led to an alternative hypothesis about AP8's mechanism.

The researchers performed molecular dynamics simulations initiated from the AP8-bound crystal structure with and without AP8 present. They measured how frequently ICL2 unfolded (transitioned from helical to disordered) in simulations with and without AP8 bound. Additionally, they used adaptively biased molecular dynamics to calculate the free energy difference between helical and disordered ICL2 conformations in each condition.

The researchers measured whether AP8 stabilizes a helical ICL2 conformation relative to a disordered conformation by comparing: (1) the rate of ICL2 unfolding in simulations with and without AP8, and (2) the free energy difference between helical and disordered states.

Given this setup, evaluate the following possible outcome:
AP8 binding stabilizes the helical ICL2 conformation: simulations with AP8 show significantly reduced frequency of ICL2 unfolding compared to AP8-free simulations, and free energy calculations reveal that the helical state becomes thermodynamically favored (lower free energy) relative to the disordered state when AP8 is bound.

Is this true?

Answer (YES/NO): NO